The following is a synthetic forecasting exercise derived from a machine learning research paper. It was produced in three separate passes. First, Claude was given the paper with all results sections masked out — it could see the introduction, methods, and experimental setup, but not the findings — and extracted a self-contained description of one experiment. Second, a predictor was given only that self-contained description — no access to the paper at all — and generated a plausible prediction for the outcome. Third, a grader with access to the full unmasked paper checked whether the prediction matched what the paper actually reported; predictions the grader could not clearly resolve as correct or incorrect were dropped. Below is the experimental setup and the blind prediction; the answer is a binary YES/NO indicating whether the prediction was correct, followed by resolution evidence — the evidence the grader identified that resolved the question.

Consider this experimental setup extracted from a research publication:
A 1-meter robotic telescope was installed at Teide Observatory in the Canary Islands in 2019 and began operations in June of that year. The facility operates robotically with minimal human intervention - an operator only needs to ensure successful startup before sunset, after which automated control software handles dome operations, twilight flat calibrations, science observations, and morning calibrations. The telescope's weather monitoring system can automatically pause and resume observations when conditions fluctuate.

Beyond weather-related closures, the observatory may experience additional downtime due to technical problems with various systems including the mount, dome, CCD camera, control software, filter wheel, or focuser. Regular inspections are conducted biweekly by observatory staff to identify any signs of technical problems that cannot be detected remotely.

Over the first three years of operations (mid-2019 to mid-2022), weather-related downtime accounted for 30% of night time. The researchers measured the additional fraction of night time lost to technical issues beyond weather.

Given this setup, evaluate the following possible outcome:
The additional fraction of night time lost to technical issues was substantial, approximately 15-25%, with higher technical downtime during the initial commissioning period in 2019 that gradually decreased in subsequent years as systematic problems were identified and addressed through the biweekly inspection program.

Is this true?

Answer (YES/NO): NO